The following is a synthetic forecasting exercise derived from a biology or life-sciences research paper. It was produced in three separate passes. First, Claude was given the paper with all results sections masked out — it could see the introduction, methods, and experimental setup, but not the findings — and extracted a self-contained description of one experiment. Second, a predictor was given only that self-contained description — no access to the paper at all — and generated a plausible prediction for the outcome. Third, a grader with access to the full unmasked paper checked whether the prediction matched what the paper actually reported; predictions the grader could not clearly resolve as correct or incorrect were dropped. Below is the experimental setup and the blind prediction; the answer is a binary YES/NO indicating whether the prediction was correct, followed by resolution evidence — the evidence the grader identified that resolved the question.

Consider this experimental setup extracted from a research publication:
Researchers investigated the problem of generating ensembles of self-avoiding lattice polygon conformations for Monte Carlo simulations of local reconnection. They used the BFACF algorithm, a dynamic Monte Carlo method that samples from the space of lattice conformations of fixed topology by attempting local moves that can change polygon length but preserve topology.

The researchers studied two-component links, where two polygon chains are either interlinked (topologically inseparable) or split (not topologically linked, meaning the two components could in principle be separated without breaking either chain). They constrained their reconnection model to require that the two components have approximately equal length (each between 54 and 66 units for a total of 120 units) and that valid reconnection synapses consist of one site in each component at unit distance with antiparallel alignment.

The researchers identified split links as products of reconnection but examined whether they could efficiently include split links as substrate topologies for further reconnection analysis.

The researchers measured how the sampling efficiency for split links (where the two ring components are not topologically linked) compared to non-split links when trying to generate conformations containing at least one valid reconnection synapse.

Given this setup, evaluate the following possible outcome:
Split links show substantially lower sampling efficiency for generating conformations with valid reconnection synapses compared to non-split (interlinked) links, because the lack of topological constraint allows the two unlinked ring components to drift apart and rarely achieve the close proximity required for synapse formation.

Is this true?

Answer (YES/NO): YES